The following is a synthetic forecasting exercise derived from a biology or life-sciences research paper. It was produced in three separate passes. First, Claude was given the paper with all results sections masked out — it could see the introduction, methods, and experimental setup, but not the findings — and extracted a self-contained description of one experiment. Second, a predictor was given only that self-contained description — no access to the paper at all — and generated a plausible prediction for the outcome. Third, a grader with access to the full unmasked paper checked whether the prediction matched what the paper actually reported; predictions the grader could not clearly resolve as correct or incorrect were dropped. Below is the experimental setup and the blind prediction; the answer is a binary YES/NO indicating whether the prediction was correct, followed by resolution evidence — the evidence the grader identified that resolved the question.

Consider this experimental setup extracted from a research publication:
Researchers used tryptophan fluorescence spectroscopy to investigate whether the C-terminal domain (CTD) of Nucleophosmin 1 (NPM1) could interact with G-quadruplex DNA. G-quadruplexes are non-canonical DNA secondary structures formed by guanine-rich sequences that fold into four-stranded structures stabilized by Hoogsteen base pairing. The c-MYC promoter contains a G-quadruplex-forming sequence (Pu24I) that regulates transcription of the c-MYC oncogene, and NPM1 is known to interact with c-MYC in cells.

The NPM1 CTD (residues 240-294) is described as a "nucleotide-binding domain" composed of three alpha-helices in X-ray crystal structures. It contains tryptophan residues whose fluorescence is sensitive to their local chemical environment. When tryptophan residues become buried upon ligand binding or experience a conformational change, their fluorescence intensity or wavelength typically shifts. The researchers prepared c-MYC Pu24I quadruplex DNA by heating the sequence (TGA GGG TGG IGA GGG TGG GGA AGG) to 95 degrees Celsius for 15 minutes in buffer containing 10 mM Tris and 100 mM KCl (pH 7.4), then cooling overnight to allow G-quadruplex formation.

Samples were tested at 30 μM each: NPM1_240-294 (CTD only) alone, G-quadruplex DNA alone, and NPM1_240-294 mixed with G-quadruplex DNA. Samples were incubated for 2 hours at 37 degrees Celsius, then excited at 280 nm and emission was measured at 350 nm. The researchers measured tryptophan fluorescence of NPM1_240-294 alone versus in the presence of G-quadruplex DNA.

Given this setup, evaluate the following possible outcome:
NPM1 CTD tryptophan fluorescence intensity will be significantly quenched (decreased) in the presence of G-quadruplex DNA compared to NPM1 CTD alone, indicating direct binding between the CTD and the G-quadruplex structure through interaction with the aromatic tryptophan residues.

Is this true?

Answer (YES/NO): YES